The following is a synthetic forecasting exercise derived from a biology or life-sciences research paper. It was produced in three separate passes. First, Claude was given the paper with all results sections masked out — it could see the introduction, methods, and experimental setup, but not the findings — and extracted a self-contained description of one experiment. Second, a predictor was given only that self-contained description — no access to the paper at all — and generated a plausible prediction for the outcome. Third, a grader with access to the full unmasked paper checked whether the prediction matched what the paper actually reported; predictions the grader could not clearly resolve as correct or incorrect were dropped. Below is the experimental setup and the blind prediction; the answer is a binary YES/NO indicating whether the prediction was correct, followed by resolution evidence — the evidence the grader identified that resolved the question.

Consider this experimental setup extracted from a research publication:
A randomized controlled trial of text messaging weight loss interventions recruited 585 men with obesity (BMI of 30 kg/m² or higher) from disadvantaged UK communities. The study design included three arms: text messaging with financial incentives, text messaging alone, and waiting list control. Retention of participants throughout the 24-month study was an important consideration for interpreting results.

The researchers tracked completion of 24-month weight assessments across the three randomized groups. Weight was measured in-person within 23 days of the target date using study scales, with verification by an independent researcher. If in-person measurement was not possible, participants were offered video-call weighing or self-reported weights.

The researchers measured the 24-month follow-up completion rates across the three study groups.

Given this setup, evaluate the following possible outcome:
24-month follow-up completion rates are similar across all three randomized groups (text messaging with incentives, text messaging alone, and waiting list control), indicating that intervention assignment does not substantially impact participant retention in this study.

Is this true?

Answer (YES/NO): NO